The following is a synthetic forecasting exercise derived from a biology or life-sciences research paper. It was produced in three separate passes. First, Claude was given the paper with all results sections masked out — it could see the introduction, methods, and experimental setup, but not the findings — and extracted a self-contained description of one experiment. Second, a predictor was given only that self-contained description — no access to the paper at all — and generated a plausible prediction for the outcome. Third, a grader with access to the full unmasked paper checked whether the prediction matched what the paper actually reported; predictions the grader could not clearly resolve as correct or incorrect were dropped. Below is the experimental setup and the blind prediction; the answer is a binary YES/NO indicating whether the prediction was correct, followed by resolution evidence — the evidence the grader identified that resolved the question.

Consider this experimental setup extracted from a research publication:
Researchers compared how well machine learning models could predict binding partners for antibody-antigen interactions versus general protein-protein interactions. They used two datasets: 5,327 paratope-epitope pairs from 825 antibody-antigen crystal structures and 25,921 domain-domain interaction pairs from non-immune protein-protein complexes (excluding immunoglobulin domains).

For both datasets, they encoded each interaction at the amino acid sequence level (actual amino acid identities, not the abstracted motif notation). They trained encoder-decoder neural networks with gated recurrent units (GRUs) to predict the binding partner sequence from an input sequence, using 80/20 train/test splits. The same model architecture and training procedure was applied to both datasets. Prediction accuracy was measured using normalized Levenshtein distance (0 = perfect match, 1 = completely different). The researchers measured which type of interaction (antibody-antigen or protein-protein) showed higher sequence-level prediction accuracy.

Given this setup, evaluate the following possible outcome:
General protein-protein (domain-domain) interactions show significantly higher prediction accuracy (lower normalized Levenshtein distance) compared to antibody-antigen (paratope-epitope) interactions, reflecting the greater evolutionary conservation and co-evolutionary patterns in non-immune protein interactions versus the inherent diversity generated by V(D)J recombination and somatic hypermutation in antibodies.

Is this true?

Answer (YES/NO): YES